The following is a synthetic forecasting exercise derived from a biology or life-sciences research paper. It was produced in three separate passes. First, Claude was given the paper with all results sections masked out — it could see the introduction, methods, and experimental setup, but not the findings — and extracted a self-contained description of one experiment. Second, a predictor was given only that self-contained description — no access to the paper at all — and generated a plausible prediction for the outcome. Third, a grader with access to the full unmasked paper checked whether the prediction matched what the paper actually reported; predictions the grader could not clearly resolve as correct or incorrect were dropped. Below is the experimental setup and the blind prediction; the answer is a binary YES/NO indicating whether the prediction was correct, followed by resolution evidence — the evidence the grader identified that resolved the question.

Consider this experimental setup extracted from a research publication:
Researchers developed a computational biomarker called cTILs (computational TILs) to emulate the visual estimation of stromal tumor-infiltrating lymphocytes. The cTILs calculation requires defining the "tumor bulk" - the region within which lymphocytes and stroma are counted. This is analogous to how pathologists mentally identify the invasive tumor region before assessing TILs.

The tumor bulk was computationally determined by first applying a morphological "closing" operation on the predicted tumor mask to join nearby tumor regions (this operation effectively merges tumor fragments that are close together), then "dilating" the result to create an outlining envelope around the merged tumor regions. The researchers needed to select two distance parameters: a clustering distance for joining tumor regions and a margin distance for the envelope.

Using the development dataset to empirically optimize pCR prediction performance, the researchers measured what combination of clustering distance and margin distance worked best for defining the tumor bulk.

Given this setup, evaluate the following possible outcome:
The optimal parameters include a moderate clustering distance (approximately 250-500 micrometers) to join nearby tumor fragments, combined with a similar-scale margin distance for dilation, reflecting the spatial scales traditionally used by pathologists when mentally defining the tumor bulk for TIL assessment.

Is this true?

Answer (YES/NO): NO